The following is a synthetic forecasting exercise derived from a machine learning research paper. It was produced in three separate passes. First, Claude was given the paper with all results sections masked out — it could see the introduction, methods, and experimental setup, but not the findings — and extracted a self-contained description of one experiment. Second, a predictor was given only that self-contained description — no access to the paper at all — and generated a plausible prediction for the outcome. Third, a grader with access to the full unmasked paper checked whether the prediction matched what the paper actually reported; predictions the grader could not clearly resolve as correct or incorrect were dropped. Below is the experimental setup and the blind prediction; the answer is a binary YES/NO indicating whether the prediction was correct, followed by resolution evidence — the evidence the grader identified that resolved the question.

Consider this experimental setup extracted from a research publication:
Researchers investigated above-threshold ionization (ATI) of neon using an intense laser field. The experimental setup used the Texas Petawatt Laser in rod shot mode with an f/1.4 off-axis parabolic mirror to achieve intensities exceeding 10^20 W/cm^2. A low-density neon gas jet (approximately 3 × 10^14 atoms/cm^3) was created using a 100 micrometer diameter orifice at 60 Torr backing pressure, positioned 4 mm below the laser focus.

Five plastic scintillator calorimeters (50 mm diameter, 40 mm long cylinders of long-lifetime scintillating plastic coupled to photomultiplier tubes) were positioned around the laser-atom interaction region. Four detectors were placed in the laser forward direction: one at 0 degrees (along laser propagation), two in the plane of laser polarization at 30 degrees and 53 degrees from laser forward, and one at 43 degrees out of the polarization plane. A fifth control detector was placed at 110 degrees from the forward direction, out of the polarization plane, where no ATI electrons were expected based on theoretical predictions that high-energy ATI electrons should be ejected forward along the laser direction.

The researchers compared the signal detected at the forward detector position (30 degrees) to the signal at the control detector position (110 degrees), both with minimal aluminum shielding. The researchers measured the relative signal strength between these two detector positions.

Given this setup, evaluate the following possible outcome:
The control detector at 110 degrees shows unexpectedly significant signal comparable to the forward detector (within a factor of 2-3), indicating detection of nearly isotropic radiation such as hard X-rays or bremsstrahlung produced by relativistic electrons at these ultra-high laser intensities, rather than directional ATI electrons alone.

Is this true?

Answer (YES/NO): NO